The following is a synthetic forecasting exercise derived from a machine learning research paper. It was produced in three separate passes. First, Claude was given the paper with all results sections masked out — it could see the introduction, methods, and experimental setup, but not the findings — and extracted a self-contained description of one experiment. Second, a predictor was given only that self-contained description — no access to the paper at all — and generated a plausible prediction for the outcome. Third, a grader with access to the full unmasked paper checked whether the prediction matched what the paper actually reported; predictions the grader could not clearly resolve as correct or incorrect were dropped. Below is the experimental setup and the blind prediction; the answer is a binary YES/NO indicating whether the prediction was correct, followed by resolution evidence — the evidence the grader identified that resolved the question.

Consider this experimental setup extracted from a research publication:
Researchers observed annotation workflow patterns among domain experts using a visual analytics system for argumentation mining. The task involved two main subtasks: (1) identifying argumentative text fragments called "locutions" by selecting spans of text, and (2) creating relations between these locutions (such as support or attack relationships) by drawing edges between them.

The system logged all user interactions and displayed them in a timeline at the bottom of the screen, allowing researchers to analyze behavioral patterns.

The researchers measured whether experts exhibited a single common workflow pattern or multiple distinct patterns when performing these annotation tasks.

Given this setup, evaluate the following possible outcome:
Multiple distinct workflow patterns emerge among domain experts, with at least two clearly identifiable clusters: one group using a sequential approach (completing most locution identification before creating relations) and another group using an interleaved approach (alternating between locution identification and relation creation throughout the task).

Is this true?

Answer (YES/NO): YES